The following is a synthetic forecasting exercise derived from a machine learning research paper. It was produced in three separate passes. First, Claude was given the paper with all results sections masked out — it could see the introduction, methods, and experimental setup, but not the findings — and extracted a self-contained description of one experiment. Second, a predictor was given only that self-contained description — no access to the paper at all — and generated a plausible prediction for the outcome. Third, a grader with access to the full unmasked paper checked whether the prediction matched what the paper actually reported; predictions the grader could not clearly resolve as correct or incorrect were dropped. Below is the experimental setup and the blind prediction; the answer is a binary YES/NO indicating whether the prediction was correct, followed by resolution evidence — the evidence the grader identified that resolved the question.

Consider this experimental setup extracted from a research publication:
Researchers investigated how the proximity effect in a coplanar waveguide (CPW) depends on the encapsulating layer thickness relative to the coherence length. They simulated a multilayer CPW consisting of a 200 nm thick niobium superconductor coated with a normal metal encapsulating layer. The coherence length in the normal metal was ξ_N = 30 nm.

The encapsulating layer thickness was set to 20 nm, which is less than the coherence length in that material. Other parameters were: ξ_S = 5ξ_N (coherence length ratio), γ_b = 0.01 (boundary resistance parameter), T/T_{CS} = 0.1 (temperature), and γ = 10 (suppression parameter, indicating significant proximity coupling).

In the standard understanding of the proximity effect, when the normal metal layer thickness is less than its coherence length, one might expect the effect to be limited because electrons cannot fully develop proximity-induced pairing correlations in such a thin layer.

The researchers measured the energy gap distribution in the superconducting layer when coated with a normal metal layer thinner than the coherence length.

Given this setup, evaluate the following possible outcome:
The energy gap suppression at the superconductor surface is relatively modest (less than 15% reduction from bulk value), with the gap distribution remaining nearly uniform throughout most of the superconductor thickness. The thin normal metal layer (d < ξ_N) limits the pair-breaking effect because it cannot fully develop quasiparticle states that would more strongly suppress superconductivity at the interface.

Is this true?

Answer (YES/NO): NO